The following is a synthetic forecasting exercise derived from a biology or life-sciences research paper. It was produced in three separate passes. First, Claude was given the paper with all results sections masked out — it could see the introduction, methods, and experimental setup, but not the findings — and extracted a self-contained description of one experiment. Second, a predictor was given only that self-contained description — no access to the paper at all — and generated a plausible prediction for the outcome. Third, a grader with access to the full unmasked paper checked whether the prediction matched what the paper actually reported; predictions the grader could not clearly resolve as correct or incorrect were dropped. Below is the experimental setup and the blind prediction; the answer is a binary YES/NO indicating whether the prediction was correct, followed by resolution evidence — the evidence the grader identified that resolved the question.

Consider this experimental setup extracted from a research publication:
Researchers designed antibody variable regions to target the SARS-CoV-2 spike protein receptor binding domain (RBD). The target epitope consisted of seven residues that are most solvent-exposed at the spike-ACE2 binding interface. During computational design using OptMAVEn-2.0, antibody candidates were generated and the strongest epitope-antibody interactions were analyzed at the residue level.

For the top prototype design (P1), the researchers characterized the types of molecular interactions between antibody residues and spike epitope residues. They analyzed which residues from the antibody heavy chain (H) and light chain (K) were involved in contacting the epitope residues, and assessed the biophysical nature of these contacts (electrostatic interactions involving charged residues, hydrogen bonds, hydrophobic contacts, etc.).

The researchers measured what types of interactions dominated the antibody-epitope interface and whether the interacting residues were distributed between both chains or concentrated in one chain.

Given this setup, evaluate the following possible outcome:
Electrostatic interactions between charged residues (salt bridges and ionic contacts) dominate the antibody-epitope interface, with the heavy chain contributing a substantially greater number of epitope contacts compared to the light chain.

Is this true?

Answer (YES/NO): NO